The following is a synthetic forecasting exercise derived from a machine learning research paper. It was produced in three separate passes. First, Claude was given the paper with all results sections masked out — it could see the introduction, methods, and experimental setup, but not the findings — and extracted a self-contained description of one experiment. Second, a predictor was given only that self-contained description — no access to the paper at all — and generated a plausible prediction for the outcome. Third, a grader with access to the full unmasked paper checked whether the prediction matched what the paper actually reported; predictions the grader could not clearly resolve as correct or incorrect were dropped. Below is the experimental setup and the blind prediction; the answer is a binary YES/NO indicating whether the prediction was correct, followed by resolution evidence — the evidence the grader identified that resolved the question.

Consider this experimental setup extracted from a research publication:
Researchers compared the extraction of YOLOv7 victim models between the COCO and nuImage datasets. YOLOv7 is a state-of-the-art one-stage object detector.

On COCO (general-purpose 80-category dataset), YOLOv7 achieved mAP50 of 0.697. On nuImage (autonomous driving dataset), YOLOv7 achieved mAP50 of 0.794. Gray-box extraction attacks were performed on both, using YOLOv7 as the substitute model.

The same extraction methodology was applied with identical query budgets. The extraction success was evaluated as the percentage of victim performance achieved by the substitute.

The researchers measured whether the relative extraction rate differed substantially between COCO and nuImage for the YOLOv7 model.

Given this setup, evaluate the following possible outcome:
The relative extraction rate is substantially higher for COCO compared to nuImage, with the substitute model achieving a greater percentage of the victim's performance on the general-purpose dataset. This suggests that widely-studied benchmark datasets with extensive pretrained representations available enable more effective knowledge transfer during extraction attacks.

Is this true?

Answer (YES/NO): NO